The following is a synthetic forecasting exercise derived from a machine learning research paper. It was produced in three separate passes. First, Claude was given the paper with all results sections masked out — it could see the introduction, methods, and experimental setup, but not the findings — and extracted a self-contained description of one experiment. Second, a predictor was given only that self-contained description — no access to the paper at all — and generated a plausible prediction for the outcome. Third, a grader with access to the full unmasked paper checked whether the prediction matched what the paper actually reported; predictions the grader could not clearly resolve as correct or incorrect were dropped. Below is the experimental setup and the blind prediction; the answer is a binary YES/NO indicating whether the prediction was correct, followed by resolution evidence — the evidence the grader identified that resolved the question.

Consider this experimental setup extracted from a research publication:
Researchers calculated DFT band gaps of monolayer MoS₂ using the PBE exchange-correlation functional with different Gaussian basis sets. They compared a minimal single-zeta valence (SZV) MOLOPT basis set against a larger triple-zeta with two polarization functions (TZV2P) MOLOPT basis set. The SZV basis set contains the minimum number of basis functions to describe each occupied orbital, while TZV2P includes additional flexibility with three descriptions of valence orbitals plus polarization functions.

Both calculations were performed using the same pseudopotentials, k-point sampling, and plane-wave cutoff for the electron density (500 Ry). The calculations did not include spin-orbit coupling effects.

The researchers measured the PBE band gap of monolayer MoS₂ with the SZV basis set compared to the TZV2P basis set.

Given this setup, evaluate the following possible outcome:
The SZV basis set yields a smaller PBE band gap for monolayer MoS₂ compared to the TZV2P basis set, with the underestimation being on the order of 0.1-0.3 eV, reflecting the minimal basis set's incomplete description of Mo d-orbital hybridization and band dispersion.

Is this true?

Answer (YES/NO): NO